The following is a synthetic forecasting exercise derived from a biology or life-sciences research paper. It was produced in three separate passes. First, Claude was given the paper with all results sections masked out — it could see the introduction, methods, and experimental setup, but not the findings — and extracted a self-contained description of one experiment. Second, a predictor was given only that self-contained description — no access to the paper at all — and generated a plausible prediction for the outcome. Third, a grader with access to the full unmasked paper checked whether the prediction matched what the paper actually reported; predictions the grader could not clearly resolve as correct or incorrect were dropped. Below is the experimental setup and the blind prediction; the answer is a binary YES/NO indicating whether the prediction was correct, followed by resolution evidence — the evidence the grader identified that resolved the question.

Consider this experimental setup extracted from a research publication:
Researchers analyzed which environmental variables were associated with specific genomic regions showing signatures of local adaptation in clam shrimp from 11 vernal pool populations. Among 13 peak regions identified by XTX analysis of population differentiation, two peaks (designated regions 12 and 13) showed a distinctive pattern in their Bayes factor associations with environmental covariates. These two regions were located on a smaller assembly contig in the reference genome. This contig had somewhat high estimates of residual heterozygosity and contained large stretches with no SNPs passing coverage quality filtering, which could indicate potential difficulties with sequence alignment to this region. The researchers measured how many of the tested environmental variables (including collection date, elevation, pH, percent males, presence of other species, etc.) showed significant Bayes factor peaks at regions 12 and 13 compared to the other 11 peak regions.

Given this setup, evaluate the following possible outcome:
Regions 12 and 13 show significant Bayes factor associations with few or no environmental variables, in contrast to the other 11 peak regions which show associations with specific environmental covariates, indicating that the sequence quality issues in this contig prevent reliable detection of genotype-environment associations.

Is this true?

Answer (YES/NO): NO